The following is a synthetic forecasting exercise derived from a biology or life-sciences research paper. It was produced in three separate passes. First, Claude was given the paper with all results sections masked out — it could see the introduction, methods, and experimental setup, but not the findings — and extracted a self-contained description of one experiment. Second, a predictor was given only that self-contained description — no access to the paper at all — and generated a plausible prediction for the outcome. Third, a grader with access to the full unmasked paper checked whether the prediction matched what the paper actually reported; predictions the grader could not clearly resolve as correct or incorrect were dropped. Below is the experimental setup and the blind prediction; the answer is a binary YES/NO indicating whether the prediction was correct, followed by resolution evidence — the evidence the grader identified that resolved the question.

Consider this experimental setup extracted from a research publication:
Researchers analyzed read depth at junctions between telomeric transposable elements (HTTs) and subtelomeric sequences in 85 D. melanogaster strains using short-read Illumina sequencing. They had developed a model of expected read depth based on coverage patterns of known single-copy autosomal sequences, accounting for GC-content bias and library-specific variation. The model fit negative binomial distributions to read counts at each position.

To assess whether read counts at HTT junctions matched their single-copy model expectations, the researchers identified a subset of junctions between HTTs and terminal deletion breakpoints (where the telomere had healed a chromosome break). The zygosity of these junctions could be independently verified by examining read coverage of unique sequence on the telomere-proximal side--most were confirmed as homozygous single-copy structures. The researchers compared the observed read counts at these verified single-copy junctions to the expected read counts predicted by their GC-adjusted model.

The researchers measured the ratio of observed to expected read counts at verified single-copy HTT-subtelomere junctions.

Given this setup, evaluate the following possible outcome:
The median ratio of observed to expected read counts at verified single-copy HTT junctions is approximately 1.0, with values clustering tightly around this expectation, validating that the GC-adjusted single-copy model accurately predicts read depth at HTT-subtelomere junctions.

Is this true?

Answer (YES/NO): NO